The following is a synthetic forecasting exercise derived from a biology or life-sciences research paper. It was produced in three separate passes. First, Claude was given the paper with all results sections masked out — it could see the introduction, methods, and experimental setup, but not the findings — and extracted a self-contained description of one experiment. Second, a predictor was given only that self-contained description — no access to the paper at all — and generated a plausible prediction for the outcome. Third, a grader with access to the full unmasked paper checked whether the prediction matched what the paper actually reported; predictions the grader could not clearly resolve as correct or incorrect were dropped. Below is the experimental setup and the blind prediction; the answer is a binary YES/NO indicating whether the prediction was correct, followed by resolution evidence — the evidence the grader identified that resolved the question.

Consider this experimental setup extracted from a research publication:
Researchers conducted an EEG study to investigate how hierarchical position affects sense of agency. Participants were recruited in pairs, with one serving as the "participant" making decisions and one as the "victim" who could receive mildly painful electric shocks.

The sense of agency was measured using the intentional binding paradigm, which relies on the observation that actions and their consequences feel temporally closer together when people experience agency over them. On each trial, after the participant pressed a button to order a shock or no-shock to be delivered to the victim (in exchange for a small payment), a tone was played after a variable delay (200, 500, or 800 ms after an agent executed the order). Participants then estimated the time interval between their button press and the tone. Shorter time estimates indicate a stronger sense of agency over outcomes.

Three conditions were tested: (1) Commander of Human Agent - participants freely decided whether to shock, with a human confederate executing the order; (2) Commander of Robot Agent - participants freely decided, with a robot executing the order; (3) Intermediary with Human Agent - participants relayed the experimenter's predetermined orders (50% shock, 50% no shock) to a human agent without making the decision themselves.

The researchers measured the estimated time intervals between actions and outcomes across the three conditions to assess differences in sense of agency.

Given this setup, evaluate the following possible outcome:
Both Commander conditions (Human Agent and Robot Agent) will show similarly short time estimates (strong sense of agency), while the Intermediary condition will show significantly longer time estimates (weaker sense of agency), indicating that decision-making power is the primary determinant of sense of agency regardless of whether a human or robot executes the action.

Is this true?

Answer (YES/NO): NO